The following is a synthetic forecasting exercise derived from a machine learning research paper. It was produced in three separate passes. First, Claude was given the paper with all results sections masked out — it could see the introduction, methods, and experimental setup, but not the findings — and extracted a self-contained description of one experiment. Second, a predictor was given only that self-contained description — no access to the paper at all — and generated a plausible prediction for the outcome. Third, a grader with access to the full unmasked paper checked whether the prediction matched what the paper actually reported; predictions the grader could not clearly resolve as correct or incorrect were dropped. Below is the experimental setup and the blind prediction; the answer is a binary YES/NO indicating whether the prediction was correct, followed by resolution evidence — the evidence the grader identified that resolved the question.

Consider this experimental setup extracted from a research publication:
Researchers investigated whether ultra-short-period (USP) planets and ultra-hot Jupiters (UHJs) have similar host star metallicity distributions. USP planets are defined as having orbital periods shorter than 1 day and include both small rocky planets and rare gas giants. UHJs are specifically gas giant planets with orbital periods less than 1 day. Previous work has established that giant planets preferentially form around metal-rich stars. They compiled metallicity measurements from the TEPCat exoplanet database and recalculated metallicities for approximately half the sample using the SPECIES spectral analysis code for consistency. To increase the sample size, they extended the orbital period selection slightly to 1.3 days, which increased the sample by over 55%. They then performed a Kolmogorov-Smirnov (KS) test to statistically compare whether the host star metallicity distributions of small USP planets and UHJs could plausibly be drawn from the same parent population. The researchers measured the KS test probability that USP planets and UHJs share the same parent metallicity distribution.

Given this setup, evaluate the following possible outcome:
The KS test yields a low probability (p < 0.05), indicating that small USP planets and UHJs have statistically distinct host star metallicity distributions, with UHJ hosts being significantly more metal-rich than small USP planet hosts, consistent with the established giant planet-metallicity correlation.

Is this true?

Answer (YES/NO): YES